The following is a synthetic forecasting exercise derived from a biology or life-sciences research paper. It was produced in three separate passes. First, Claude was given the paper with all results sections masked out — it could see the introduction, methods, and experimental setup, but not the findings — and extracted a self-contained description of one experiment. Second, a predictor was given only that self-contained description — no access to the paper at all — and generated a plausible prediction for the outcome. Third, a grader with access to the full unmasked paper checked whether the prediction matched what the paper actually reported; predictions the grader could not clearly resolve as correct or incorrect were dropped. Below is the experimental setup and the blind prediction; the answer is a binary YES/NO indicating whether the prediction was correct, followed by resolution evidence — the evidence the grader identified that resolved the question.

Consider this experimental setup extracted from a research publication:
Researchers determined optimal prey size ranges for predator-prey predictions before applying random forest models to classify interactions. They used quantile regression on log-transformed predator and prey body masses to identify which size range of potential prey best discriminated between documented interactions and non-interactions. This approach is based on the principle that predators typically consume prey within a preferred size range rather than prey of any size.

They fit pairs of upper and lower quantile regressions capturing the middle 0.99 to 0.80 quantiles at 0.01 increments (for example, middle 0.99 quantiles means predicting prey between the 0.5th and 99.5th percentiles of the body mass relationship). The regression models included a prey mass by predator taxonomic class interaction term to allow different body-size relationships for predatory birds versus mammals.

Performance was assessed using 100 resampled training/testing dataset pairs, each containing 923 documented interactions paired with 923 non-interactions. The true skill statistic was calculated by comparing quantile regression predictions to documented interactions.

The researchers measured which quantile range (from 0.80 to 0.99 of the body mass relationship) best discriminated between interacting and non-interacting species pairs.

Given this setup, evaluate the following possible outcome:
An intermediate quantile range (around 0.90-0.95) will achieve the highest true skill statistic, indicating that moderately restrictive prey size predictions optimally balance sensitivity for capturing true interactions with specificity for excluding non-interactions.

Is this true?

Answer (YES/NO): NO